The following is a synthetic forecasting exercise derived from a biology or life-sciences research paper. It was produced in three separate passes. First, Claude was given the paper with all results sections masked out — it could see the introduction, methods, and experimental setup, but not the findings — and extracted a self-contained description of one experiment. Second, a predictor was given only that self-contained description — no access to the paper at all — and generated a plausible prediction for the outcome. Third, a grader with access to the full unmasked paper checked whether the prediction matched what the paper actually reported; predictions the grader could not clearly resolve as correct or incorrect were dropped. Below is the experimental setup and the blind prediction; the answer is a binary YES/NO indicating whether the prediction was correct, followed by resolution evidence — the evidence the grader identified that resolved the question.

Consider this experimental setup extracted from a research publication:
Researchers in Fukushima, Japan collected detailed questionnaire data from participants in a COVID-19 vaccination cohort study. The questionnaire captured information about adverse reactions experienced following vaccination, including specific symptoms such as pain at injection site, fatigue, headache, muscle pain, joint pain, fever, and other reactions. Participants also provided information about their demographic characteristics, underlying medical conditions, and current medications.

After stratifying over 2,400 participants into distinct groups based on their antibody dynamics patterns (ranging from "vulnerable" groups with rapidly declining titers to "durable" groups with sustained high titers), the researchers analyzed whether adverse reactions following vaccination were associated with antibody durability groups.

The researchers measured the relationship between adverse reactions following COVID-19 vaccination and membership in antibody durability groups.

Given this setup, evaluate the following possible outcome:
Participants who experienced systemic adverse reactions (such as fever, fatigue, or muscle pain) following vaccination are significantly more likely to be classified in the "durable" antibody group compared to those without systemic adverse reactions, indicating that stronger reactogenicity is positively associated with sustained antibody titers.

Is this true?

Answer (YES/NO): NO